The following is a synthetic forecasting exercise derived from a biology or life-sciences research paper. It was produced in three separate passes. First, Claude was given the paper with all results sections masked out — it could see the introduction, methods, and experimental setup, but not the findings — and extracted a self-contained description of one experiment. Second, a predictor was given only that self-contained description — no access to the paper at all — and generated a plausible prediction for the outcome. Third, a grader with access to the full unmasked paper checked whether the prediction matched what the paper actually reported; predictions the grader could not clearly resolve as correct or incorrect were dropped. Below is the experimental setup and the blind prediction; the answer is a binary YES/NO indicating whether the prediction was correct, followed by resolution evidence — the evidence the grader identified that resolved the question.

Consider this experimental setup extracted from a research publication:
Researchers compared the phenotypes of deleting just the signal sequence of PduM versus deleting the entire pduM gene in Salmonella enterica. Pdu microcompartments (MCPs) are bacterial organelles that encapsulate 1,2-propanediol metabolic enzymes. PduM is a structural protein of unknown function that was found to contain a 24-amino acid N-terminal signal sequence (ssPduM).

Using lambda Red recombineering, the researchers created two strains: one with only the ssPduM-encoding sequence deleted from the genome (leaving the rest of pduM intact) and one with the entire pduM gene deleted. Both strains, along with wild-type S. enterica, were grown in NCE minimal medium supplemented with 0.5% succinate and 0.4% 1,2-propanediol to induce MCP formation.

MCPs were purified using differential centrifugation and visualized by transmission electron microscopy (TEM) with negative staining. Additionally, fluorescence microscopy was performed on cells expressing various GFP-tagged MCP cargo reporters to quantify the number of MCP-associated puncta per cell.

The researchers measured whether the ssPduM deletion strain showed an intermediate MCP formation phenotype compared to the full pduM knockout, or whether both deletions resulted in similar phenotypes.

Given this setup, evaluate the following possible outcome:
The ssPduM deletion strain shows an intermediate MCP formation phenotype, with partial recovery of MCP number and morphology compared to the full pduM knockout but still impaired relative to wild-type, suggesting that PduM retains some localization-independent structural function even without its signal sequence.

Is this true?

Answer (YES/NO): NO